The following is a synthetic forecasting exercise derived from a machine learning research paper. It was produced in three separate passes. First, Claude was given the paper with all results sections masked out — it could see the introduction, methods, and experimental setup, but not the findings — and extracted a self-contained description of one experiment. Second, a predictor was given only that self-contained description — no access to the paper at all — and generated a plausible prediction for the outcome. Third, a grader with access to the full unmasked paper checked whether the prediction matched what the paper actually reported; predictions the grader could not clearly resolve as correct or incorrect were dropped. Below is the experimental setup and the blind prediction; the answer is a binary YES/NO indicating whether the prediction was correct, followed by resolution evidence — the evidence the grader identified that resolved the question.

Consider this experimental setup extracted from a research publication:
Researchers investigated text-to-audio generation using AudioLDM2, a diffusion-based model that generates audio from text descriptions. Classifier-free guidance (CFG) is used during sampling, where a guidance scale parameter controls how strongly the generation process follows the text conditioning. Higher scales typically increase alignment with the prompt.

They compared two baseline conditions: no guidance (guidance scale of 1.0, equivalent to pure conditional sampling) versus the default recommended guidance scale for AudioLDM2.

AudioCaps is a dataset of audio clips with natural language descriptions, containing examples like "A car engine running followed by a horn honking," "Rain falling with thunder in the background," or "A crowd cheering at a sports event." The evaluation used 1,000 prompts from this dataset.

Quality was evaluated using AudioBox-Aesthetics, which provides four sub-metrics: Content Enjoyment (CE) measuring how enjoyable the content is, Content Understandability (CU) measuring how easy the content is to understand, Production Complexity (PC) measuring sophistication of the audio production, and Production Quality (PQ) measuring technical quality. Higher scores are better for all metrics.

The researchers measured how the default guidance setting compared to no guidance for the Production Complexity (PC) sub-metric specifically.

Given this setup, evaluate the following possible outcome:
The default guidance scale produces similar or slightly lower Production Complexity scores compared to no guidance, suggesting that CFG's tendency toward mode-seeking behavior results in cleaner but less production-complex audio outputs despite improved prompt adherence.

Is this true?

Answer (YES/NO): YES